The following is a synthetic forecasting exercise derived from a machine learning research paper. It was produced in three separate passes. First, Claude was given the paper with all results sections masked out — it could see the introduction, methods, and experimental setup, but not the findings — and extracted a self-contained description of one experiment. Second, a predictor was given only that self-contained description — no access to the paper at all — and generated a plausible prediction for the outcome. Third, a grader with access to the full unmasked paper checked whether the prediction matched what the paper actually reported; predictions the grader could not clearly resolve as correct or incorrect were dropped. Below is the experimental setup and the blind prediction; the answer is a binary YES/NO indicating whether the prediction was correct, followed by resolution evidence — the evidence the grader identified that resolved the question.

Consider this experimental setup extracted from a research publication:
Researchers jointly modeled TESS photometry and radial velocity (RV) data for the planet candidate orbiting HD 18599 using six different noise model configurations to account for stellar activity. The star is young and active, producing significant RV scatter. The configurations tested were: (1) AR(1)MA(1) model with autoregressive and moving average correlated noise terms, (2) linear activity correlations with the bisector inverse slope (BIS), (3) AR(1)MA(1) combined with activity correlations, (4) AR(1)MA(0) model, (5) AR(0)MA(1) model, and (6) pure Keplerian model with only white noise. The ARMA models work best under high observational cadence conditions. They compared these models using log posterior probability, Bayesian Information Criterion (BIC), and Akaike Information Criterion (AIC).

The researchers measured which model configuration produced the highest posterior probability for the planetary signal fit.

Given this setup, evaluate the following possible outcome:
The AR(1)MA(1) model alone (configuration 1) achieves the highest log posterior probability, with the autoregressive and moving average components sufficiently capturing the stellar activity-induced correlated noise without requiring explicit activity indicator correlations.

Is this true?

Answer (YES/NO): NO